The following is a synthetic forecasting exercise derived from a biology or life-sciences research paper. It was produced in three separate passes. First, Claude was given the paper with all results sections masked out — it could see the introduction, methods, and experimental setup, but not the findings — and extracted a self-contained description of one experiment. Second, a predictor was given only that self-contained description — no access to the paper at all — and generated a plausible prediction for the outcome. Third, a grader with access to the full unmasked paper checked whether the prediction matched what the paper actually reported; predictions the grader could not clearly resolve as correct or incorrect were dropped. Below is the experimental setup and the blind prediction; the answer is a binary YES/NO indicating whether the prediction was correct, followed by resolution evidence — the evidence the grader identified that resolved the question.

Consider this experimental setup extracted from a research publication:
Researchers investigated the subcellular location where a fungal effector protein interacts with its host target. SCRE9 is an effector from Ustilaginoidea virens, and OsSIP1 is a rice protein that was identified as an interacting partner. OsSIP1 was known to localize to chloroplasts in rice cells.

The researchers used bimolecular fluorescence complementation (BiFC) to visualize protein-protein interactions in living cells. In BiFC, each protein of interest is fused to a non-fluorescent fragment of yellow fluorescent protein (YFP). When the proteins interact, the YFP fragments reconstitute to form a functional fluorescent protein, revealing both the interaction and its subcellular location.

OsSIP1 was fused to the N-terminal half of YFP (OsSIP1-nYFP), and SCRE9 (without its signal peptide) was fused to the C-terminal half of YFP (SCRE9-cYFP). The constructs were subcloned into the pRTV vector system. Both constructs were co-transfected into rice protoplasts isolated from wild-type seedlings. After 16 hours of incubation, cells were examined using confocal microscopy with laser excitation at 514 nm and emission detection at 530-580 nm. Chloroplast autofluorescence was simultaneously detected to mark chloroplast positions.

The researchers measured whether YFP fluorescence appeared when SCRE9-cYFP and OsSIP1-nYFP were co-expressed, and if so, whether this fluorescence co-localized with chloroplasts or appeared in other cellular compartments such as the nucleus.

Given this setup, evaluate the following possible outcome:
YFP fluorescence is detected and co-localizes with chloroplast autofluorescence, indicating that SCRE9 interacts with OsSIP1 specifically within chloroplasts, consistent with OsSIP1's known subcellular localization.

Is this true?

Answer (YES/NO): NO